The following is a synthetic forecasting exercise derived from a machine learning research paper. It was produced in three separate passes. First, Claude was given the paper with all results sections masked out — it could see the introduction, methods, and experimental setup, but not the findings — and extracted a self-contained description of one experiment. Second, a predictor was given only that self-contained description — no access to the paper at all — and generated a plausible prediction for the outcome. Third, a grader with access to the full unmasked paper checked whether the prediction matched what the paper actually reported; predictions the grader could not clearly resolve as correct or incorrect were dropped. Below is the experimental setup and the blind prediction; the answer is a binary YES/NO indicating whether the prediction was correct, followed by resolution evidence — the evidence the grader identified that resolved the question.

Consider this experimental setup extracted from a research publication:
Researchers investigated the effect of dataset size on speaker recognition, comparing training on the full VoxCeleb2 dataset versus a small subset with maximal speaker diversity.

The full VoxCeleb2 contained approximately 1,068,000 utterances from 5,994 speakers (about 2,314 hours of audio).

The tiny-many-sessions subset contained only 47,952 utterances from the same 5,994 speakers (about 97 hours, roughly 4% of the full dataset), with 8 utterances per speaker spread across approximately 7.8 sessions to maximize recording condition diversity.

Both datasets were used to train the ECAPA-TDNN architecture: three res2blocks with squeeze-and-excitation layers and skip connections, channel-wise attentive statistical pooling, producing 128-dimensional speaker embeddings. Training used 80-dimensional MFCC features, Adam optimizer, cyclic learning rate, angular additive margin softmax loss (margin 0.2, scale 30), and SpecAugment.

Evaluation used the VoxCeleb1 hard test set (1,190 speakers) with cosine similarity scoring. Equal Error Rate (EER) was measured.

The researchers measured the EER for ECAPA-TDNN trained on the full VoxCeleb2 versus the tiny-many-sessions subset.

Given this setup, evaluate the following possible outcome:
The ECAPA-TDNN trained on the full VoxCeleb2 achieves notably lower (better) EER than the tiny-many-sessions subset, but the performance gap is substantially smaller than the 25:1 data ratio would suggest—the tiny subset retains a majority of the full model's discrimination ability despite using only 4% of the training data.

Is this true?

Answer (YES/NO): YES